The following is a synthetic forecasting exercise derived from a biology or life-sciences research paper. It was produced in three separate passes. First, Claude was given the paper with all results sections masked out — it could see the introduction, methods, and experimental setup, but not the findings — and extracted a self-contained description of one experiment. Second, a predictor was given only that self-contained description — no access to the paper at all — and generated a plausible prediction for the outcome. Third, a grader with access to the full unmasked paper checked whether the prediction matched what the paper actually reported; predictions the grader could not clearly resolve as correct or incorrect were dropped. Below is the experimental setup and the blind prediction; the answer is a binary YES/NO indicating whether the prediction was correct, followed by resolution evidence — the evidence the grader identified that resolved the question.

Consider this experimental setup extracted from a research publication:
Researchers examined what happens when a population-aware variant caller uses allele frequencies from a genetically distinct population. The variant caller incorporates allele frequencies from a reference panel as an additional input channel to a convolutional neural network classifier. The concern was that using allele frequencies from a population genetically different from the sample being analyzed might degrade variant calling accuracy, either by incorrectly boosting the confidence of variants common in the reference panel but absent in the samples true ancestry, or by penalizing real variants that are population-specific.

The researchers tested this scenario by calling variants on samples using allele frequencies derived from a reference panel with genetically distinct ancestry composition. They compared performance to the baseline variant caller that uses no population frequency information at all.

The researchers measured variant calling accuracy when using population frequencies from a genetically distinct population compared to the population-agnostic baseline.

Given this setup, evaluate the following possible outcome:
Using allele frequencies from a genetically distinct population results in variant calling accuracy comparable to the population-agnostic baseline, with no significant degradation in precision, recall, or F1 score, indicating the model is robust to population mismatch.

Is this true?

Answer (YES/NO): NO